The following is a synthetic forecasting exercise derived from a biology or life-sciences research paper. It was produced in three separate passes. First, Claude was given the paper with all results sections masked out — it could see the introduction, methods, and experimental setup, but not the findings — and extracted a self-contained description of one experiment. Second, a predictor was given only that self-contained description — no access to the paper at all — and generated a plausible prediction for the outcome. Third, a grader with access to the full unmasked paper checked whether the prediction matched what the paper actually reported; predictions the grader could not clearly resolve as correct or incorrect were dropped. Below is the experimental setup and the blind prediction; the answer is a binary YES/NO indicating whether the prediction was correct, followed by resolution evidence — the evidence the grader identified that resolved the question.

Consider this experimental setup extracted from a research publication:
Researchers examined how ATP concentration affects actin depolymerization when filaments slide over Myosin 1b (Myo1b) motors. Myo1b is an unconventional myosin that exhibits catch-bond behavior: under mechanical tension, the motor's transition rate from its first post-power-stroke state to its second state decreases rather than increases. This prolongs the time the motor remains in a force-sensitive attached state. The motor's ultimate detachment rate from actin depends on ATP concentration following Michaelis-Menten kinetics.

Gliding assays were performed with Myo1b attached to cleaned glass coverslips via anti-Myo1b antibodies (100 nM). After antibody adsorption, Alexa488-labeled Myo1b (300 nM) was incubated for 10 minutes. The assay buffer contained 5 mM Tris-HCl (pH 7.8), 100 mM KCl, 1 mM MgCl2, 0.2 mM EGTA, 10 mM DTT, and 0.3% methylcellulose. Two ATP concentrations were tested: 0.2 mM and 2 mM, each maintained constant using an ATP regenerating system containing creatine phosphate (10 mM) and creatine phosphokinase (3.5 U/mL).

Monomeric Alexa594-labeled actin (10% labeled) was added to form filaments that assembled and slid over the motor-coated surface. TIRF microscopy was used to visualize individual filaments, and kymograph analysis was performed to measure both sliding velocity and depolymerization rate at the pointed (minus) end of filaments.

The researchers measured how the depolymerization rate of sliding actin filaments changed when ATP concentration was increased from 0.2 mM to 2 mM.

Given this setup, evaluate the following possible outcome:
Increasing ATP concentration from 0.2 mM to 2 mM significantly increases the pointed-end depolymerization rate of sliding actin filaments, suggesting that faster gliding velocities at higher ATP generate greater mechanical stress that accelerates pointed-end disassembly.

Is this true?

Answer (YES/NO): NO